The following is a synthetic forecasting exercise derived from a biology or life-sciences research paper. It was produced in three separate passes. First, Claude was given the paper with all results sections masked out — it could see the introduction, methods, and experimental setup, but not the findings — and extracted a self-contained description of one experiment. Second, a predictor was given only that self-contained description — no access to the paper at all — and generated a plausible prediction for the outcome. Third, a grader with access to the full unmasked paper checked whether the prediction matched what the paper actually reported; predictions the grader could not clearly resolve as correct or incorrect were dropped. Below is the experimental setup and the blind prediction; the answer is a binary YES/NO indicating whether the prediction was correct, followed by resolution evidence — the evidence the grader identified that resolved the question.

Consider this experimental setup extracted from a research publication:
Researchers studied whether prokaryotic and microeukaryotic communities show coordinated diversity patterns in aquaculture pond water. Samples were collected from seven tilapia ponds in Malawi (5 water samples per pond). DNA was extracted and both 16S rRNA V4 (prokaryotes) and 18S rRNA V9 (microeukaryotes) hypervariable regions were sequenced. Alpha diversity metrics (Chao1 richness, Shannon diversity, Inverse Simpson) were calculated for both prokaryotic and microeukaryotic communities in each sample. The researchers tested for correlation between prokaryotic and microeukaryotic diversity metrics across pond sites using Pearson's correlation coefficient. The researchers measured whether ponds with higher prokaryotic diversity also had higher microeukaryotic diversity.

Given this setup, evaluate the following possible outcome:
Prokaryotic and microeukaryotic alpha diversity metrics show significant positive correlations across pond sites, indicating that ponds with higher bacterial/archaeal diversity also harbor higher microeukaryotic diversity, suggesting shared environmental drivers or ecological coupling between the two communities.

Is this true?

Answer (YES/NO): NO